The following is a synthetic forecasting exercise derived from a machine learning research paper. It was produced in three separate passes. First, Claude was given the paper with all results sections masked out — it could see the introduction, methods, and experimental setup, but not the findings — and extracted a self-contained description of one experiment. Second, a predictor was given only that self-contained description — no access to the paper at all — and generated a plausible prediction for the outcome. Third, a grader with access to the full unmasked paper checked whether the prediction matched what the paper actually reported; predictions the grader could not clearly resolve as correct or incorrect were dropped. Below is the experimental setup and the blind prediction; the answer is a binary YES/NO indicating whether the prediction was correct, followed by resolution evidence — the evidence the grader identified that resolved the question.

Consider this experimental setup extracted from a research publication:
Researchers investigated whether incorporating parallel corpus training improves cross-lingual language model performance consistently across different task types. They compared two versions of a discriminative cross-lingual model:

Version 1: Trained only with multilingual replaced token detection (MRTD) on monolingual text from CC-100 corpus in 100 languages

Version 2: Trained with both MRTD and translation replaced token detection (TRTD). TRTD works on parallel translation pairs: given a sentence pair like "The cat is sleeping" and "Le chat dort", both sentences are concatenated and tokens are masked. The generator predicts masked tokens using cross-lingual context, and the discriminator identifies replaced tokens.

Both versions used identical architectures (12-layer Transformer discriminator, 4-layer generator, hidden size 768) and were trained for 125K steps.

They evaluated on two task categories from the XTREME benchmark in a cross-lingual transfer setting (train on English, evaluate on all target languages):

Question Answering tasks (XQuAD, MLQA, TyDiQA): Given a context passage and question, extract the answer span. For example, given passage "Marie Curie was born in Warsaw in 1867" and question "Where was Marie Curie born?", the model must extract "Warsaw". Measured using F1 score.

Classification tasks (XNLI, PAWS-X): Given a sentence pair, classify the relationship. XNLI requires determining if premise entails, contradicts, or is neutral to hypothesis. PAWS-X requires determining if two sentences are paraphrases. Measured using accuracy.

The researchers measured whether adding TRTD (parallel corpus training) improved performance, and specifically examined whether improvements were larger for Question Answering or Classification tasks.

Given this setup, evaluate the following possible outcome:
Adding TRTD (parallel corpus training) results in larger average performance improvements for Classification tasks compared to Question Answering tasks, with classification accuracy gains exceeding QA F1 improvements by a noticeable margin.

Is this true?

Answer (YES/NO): NO